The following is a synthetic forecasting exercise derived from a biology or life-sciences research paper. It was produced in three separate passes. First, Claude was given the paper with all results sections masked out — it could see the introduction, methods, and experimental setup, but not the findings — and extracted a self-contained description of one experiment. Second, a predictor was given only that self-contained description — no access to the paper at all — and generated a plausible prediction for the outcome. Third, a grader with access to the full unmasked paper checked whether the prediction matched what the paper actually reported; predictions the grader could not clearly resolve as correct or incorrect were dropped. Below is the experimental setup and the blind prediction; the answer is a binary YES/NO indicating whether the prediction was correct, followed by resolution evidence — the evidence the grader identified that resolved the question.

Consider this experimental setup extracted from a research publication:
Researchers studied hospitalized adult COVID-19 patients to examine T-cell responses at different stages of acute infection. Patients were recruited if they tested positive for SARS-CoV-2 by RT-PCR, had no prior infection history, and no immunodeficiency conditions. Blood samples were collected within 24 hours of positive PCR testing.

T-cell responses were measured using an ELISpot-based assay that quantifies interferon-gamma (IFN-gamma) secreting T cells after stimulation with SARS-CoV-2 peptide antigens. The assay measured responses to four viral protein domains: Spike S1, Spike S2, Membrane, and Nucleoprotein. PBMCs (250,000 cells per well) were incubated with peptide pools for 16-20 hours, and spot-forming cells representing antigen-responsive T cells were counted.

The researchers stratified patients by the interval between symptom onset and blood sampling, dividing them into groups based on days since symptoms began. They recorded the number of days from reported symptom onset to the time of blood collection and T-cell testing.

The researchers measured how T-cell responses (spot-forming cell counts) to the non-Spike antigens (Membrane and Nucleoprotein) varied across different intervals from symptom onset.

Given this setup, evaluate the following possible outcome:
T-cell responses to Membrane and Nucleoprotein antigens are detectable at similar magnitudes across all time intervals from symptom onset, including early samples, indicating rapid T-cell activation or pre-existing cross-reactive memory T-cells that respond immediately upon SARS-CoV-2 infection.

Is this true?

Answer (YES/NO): YES